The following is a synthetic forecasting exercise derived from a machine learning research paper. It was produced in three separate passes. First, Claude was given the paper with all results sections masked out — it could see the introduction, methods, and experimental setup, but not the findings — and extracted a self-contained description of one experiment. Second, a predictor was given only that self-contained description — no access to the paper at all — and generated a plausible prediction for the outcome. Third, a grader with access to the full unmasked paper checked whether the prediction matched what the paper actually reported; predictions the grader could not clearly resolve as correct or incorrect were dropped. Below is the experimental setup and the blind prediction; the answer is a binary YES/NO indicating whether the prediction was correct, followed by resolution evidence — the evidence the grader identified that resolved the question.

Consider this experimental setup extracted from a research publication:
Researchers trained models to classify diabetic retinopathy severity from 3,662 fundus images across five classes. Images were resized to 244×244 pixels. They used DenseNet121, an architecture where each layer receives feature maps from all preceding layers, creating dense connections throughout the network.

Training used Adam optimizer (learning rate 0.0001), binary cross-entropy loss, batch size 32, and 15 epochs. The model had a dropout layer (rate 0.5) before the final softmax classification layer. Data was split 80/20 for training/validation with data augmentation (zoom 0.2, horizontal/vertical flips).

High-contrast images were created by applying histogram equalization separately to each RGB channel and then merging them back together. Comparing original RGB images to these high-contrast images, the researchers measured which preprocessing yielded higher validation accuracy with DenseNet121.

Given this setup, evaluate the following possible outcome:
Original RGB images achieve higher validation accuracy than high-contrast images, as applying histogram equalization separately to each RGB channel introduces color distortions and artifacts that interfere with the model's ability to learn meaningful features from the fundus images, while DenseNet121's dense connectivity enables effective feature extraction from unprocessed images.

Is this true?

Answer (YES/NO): YES